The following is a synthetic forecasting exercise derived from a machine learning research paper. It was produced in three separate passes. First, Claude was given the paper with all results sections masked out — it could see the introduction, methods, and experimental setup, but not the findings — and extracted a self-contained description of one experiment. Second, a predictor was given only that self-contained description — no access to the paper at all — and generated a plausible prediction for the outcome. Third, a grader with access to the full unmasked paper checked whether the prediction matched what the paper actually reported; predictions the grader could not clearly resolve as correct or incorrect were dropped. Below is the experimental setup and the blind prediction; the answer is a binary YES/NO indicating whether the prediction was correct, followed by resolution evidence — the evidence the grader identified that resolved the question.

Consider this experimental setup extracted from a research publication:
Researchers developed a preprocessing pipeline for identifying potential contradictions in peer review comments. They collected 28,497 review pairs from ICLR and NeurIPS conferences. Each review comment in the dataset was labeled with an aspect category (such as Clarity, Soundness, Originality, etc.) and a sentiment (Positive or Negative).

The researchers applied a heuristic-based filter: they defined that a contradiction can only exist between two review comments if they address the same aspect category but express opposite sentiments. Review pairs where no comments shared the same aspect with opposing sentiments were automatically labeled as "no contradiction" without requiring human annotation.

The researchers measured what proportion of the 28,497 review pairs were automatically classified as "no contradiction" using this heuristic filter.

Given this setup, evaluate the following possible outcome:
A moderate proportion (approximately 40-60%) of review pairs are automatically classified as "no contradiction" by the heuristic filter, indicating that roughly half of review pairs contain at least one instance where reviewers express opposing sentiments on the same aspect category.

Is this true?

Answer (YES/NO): YES